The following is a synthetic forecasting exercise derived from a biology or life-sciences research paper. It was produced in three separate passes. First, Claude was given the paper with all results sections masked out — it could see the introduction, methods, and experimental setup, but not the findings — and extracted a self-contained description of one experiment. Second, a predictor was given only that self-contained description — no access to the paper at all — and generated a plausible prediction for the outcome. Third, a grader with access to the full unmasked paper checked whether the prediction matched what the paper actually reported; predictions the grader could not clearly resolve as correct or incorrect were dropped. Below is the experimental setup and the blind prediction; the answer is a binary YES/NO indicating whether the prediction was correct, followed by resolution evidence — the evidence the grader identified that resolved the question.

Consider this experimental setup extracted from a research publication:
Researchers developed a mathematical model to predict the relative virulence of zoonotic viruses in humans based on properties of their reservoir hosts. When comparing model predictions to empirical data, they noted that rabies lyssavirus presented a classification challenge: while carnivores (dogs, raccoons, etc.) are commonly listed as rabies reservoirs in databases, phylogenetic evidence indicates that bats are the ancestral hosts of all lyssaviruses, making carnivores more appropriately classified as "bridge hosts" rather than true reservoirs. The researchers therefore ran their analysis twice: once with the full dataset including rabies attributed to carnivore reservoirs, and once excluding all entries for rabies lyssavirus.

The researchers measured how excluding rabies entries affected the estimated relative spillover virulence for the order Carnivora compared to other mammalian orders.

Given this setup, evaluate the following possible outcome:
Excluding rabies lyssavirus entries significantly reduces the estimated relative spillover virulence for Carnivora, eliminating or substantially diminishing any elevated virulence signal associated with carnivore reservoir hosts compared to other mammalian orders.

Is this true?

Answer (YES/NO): YES